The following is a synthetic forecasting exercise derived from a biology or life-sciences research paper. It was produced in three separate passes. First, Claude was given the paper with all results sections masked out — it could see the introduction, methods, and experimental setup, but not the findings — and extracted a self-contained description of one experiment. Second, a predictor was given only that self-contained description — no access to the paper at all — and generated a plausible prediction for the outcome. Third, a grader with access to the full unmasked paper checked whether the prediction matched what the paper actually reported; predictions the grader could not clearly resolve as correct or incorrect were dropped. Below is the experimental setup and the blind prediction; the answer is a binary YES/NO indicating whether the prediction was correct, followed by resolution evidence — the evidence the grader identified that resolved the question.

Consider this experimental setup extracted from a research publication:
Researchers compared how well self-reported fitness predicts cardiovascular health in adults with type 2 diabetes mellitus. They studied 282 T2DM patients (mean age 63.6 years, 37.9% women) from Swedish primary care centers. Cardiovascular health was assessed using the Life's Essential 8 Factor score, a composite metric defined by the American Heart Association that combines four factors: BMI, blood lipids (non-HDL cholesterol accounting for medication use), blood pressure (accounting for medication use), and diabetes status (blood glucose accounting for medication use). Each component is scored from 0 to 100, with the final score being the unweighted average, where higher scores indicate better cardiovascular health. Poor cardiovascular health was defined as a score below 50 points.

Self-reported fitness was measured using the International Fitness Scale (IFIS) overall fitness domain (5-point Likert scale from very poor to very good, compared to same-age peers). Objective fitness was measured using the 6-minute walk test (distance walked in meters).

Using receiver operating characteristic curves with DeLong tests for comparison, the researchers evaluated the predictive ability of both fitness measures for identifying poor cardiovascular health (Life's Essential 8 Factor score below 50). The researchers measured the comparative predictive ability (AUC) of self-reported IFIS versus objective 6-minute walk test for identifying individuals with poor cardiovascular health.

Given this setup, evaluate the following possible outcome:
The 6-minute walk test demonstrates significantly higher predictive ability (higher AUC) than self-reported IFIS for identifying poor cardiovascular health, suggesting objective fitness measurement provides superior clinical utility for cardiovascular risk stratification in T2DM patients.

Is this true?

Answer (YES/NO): NO